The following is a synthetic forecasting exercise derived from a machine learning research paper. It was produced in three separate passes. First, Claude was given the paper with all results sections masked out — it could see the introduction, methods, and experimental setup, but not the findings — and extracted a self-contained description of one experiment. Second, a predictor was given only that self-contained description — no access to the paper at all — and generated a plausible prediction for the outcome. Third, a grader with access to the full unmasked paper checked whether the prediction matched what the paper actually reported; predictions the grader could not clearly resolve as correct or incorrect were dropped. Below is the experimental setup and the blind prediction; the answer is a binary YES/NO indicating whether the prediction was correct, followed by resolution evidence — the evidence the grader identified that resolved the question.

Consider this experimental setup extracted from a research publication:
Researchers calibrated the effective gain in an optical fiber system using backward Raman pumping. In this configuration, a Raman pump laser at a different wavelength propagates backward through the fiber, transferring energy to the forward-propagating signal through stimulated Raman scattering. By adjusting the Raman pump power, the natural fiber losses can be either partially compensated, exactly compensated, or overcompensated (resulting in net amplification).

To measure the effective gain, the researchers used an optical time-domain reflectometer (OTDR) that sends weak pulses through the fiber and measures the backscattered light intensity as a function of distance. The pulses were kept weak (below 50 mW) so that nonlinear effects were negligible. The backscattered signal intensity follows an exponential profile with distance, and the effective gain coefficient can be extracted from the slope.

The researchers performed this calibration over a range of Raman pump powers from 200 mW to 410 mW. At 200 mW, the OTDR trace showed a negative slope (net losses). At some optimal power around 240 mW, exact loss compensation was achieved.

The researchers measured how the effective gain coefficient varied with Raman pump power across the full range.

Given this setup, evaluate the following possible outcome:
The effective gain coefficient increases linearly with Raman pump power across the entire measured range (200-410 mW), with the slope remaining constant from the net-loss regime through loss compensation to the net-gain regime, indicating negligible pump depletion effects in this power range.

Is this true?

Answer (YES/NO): YES